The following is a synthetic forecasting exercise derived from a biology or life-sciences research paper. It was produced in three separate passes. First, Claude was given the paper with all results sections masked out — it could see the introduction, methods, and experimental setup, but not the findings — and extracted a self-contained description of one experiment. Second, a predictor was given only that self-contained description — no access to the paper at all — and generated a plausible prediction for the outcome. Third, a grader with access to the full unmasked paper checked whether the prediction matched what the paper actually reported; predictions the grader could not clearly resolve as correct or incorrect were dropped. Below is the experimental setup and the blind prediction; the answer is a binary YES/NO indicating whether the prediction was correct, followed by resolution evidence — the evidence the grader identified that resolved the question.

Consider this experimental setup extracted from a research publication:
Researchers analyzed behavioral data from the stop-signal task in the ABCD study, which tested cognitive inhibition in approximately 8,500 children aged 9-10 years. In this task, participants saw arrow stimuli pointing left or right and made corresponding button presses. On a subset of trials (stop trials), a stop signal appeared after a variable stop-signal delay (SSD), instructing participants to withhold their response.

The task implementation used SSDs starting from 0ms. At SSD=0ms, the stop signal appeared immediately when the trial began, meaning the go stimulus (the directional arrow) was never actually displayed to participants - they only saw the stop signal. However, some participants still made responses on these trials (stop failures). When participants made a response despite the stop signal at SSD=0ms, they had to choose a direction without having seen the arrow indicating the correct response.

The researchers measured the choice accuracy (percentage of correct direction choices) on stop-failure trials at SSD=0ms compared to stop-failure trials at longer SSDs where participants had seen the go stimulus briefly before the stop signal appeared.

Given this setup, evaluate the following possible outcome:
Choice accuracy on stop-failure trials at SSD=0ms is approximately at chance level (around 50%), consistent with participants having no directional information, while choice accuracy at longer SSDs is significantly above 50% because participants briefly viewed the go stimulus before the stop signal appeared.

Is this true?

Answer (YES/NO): YES